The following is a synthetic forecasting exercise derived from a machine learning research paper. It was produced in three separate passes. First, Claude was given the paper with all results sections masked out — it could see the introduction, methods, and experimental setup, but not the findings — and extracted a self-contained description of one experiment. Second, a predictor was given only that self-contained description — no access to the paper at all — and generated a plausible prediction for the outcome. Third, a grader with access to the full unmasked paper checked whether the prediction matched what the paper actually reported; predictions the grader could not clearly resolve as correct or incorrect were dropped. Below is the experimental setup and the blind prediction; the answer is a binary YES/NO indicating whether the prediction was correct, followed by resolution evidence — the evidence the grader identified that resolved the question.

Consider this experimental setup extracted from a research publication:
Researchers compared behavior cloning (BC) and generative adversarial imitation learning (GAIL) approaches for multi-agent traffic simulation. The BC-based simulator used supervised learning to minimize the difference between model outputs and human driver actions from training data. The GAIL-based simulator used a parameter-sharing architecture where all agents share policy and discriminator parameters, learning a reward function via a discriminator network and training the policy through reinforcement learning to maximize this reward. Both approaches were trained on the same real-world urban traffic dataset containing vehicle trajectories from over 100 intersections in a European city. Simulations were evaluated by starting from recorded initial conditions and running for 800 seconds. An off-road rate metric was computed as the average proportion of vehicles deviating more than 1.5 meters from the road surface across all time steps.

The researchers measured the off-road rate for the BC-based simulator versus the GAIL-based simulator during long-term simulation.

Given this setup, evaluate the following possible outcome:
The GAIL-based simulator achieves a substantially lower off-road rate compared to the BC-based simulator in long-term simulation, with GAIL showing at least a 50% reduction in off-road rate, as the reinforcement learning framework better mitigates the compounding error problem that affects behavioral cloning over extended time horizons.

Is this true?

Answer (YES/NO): YES